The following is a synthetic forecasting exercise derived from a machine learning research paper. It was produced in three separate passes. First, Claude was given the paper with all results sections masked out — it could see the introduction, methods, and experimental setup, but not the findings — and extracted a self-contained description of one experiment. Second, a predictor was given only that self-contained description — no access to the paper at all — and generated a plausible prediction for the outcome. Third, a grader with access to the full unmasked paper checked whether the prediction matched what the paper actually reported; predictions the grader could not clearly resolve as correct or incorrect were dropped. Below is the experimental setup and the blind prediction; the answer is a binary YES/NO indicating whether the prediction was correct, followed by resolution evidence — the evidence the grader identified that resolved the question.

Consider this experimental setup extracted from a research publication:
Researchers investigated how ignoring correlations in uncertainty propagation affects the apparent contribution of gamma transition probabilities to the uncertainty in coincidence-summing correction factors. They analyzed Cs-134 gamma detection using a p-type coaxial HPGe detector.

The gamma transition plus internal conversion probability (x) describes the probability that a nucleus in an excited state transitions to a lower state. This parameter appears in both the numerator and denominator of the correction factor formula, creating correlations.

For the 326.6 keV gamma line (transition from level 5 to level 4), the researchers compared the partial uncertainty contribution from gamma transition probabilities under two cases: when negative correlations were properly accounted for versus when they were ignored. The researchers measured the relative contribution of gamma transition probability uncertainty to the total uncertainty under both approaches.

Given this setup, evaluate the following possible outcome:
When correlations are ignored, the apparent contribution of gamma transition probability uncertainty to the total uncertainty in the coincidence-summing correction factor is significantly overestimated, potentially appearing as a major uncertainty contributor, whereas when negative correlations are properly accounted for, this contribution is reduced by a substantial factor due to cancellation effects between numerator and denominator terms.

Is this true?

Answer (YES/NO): YES